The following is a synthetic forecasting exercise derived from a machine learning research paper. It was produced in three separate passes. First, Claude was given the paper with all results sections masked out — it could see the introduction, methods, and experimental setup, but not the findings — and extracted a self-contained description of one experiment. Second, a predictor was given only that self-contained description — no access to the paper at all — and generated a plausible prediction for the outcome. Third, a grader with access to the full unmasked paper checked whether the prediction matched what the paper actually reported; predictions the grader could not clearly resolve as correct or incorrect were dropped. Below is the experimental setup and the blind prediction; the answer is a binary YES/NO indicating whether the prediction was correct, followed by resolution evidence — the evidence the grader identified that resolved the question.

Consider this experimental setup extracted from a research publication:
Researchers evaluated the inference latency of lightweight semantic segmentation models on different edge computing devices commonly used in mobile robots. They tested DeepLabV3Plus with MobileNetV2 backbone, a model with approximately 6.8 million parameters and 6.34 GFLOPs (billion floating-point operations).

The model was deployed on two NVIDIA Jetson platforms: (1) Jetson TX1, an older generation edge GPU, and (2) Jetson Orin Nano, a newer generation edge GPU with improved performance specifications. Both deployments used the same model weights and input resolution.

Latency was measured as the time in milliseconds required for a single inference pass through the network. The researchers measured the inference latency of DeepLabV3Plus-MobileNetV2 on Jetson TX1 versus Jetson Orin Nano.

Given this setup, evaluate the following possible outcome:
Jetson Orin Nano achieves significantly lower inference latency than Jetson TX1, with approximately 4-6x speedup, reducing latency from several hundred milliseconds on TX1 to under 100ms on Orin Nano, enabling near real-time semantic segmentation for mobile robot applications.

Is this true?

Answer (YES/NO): NO